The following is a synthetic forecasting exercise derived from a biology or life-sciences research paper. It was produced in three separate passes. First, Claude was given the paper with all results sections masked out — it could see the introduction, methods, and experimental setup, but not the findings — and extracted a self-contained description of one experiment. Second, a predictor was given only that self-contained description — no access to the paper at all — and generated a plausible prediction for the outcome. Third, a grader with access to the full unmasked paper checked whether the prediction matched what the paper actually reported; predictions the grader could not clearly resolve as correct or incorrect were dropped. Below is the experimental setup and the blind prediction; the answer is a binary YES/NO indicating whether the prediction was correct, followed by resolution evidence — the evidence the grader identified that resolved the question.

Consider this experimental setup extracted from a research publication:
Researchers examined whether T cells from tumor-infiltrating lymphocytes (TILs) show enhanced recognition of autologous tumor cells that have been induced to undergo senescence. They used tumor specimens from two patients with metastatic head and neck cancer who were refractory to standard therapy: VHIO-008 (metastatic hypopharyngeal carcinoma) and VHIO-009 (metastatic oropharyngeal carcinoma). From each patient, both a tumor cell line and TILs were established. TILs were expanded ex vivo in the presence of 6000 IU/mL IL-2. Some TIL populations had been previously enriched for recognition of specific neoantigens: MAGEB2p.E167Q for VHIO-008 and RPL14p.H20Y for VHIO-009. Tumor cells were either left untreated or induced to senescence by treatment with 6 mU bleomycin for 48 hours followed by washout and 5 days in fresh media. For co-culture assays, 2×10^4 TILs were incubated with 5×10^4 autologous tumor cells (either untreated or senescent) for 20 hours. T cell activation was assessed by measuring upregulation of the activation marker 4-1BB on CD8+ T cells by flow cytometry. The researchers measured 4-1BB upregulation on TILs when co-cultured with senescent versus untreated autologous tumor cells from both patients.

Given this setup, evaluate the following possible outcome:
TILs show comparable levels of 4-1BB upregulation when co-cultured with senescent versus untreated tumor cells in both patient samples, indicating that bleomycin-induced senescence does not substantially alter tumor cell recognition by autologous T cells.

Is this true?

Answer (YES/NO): NO